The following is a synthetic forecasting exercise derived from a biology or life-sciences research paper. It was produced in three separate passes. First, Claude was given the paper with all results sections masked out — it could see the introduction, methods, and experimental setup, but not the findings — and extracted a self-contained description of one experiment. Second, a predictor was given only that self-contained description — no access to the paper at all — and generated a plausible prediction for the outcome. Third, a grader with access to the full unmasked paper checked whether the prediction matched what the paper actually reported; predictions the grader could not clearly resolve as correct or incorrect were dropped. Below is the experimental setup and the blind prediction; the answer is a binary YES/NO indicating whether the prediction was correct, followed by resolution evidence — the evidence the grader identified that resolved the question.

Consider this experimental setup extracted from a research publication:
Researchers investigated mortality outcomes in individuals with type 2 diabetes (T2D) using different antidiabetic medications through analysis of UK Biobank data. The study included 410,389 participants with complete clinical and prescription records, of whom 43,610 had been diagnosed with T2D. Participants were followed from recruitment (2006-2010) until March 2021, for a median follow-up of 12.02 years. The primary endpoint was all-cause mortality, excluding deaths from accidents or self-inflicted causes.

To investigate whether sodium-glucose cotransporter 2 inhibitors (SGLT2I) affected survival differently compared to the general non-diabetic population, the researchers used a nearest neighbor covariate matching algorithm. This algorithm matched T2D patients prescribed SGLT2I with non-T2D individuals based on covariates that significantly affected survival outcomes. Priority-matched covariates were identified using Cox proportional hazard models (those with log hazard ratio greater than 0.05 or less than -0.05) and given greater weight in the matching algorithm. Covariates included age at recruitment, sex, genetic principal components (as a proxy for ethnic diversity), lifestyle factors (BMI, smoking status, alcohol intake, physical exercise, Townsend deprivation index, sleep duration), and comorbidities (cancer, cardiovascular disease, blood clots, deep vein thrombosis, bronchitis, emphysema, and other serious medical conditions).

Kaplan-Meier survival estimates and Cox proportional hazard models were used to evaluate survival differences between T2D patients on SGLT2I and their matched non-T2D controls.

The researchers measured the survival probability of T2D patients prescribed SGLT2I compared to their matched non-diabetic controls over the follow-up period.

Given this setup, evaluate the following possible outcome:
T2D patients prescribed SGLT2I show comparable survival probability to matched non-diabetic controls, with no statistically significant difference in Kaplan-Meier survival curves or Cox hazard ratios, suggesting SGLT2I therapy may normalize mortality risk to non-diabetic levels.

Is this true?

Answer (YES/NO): NO